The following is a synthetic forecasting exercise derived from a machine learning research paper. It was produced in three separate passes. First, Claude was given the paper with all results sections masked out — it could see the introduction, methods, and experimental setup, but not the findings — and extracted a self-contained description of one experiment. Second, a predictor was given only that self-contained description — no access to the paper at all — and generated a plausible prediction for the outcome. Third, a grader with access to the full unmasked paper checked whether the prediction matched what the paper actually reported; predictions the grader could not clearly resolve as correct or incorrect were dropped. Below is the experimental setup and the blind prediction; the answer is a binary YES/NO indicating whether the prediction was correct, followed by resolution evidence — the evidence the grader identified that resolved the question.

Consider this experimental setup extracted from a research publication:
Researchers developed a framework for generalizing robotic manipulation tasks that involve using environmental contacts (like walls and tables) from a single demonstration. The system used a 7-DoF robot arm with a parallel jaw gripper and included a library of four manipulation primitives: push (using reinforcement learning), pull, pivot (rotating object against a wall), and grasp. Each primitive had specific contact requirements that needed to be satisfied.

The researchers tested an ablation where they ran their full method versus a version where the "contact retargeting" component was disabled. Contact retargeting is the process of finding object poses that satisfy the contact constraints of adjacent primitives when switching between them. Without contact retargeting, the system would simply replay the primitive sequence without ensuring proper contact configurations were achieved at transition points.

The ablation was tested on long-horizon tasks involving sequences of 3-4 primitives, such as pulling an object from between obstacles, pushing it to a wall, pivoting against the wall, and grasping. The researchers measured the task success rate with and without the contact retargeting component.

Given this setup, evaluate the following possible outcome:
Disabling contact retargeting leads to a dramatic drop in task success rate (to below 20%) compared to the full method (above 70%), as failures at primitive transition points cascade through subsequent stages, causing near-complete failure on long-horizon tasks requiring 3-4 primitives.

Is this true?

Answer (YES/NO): NO